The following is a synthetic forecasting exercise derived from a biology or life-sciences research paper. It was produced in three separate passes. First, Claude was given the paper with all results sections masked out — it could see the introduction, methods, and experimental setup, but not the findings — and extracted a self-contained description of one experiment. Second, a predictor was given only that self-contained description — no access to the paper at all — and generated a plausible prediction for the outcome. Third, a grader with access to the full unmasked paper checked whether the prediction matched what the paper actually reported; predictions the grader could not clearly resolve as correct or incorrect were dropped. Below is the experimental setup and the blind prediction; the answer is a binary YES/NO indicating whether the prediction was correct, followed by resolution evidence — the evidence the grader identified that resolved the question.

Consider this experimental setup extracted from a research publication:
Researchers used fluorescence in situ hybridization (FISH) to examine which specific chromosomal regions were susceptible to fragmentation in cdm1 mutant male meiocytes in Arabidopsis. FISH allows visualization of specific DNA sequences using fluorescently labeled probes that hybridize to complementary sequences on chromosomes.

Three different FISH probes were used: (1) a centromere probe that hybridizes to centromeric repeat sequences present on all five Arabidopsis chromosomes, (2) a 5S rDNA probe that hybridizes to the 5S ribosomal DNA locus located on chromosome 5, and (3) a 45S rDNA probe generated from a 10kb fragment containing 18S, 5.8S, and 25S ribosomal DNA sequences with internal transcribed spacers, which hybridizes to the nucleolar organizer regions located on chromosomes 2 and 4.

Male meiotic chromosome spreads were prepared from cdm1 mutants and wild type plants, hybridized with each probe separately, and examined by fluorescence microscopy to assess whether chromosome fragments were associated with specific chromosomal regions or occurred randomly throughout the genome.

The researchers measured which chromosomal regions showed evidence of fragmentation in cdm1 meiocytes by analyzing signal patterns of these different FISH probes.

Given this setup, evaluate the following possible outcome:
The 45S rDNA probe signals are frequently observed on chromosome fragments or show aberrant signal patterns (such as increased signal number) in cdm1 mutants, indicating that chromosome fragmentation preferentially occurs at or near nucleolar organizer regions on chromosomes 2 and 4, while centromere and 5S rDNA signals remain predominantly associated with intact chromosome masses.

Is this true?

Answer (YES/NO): YES